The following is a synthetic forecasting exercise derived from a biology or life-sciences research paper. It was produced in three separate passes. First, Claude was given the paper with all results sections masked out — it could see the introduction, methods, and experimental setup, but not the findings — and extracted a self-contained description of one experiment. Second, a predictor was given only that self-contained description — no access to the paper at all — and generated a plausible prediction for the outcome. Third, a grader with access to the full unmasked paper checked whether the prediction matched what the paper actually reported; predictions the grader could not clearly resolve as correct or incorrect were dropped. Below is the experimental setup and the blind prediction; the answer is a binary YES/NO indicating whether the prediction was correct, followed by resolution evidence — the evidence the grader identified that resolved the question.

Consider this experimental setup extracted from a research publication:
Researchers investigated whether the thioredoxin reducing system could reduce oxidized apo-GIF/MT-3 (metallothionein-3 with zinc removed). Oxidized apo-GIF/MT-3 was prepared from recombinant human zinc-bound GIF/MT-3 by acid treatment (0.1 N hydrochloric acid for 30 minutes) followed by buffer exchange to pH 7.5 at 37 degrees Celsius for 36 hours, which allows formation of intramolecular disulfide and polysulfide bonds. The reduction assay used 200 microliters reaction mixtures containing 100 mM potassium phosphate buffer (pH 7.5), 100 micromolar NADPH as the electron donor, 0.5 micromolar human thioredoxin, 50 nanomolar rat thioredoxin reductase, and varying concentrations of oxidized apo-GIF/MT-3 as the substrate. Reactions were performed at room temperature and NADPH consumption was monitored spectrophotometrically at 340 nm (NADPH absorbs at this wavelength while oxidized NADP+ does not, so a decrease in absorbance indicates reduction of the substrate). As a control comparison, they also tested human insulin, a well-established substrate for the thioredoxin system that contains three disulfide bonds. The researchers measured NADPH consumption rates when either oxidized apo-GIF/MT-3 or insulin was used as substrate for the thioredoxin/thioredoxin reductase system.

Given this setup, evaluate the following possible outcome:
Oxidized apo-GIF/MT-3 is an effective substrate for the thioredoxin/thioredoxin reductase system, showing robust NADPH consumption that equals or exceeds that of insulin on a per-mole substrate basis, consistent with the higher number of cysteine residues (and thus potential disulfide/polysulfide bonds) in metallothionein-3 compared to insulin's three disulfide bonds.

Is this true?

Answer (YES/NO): YES